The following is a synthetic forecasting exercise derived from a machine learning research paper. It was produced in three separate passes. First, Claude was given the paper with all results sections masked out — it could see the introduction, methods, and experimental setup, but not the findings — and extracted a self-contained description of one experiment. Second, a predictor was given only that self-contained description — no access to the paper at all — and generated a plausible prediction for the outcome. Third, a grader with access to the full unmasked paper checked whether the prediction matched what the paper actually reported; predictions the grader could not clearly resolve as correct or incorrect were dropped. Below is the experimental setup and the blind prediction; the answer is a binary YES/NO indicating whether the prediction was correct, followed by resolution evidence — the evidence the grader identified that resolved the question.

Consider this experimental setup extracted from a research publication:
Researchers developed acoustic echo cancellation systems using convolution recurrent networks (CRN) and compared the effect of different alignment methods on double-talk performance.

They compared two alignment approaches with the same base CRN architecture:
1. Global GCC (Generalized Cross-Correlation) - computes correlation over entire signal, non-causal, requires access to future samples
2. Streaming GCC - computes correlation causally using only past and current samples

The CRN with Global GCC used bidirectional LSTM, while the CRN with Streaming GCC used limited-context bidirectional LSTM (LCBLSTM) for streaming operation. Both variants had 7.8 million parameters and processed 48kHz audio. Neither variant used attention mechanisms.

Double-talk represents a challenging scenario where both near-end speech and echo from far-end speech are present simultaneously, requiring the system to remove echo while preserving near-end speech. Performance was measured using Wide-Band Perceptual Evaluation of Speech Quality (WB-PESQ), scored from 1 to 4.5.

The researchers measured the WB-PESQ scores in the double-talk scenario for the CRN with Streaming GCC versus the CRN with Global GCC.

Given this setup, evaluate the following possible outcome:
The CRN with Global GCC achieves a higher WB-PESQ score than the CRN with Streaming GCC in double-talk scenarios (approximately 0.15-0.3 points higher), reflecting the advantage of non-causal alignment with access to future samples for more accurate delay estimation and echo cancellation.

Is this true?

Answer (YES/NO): NO